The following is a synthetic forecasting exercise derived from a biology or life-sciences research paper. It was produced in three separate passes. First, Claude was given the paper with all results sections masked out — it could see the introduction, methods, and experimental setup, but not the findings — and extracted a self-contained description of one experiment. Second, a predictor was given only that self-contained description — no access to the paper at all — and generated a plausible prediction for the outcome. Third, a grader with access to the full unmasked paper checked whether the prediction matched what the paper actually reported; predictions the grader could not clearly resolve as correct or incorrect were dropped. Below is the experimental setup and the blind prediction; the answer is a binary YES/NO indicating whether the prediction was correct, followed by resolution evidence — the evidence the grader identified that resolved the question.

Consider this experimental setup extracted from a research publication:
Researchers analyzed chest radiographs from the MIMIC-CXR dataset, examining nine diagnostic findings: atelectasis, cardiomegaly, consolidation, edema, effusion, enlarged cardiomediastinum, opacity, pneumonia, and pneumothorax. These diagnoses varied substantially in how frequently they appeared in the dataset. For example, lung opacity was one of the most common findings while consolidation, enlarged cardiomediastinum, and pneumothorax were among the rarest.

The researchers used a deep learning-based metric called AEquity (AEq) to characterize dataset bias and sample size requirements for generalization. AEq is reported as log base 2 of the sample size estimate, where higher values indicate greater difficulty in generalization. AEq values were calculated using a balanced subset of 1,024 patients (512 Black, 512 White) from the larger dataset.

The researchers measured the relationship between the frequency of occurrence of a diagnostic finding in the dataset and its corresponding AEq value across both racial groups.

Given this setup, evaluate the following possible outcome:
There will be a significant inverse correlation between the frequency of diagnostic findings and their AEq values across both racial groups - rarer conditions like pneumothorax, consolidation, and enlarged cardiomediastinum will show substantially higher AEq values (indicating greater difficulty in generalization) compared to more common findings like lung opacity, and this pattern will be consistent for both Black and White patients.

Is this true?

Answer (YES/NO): YES